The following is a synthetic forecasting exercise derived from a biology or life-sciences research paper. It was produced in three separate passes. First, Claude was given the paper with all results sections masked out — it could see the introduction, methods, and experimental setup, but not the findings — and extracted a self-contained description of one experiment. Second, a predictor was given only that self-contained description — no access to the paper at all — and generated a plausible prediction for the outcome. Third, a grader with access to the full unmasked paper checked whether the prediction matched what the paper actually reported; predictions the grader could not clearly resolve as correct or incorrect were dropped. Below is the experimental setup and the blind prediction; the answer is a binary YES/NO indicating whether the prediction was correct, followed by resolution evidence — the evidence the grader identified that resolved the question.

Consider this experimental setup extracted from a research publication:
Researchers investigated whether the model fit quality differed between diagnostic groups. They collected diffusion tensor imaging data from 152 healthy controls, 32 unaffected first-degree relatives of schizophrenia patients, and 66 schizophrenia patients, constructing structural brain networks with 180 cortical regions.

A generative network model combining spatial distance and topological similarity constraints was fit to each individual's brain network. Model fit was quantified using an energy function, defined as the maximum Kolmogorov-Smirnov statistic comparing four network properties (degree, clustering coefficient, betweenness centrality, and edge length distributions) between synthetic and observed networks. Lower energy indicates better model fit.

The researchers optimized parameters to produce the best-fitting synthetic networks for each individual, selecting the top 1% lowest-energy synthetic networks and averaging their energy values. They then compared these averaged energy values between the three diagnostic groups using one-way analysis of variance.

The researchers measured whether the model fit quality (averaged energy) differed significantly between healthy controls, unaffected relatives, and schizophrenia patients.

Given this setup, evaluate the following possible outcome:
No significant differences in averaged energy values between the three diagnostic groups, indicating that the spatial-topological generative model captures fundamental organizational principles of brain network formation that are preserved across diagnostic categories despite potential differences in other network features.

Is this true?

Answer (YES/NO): YES